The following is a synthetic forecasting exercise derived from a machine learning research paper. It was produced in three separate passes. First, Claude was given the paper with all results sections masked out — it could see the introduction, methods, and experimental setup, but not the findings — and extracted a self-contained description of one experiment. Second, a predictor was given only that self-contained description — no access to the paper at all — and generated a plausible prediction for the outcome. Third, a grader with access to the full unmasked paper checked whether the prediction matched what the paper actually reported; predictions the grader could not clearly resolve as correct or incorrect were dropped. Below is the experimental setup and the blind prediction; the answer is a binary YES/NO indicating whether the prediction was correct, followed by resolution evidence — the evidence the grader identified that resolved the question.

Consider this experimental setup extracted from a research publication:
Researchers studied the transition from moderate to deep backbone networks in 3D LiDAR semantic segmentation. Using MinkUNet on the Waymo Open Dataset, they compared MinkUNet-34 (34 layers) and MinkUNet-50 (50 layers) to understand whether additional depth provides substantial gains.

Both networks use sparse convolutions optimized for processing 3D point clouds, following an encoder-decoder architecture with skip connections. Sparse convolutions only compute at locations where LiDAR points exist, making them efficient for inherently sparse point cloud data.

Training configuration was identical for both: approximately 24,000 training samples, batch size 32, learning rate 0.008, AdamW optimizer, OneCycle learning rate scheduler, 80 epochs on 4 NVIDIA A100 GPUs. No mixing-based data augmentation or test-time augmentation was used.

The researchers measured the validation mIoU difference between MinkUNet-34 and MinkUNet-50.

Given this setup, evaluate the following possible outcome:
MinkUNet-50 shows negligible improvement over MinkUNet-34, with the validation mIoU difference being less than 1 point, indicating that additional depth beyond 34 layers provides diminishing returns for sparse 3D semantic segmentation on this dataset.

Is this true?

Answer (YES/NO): YES